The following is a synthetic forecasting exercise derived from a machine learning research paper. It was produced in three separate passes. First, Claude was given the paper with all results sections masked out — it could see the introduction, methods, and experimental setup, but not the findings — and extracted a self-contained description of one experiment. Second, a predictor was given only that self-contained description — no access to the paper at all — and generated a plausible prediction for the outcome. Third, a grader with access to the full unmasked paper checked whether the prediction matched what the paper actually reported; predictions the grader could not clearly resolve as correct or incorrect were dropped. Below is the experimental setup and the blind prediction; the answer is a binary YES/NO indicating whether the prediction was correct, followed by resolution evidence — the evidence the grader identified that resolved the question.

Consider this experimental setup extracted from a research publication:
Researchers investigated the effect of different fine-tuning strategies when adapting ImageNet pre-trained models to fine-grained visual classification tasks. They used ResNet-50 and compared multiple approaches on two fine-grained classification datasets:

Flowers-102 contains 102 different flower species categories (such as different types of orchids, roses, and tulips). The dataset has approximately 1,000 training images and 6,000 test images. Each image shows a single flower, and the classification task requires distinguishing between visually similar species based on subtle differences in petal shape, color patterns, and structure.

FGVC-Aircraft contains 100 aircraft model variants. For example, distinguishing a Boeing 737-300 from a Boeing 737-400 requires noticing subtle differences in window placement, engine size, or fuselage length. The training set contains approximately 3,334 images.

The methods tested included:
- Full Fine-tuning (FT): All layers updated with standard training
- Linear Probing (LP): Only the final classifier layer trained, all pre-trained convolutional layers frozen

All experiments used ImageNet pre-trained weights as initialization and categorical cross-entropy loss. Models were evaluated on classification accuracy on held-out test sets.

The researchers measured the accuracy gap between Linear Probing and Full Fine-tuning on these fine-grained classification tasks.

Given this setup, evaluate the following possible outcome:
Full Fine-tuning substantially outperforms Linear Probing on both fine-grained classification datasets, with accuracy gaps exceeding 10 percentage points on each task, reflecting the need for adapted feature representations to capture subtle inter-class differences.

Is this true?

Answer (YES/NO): NO